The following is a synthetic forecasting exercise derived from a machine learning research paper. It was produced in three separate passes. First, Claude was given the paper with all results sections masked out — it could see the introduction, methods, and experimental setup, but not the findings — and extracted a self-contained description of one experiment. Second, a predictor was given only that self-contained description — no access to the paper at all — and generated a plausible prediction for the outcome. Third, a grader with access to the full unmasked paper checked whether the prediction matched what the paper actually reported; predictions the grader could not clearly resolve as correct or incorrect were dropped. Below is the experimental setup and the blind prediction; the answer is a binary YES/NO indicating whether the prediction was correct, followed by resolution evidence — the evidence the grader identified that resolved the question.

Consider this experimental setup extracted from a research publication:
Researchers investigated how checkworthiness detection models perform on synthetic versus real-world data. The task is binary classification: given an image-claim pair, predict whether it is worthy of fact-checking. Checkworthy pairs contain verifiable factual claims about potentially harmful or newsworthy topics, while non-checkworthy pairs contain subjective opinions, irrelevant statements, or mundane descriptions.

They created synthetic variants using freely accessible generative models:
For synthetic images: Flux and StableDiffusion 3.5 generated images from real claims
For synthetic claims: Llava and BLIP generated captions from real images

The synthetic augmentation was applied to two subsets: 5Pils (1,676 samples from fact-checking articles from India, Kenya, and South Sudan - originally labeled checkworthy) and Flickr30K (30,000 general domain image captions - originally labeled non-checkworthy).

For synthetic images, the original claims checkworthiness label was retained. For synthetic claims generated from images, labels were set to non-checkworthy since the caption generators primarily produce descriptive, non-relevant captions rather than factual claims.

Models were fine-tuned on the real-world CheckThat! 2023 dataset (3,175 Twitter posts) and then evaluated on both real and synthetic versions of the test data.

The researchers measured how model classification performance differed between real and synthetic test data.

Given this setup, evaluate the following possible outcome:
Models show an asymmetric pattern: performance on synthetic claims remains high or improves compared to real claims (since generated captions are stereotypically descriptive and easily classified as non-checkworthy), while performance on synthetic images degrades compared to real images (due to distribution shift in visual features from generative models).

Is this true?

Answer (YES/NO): NO